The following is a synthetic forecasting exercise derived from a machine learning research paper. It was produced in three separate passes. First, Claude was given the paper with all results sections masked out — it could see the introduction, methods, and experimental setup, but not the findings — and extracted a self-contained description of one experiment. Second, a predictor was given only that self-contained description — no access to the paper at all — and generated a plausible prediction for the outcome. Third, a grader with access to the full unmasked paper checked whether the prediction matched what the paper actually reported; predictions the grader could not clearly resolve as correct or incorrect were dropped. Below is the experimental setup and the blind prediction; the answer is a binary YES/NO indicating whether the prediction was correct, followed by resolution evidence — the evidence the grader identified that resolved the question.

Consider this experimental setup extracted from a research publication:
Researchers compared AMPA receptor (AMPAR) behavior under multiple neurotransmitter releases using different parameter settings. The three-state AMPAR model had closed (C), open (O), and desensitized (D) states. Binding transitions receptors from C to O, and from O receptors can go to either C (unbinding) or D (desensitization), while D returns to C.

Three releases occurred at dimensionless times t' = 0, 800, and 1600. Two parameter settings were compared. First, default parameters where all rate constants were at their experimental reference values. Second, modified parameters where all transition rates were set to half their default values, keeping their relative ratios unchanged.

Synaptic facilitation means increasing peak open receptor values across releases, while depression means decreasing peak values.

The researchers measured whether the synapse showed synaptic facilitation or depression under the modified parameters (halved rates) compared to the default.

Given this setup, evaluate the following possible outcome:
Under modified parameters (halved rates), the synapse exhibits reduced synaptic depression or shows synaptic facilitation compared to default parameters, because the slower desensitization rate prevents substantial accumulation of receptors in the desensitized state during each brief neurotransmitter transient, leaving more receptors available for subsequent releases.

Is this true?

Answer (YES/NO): YES